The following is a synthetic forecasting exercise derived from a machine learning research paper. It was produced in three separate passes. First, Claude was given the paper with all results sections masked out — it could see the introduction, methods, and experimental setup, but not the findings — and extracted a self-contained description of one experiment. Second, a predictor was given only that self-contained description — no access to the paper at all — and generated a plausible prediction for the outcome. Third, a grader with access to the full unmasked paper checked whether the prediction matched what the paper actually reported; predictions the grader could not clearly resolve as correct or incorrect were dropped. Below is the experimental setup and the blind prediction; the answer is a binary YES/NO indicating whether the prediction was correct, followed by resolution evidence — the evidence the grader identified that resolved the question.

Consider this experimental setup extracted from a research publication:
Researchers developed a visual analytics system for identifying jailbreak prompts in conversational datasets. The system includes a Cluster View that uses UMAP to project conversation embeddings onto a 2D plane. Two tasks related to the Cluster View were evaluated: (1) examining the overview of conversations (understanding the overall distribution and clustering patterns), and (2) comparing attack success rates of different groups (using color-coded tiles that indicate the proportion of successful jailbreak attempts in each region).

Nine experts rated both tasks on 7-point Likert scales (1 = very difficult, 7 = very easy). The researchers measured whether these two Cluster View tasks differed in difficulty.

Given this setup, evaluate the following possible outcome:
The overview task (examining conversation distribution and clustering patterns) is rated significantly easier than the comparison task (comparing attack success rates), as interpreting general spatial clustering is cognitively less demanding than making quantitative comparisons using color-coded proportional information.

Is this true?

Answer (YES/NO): NO